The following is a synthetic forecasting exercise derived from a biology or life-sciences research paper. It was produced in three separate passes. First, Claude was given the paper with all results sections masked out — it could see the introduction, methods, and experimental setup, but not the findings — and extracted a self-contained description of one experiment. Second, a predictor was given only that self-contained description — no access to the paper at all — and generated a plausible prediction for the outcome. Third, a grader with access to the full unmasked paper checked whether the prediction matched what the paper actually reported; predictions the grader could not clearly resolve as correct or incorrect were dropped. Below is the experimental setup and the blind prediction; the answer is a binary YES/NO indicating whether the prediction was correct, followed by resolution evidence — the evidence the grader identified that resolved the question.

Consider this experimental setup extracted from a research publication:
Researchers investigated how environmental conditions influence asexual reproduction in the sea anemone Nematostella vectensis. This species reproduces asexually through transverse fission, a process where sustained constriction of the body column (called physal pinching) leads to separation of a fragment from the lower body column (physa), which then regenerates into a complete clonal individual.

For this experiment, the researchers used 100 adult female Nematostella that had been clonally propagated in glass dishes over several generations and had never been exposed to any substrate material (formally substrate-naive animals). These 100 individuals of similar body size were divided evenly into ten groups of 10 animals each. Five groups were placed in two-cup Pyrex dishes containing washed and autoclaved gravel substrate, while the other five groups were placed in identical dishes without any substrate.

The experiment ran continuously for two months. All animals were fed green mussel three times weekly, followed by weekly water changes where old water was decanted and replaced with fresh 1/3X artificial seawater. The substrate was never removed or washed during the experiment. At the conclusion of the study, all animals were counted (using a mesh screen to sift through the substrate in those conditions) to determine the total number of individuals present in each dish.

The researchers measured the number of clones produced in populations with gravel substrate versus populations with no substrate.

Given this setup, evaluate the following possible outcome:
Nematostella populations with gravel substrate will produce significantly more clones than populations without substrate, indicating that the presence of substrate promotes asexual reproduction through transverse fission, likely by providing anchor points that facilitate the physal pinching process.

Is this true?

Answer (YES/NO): YES